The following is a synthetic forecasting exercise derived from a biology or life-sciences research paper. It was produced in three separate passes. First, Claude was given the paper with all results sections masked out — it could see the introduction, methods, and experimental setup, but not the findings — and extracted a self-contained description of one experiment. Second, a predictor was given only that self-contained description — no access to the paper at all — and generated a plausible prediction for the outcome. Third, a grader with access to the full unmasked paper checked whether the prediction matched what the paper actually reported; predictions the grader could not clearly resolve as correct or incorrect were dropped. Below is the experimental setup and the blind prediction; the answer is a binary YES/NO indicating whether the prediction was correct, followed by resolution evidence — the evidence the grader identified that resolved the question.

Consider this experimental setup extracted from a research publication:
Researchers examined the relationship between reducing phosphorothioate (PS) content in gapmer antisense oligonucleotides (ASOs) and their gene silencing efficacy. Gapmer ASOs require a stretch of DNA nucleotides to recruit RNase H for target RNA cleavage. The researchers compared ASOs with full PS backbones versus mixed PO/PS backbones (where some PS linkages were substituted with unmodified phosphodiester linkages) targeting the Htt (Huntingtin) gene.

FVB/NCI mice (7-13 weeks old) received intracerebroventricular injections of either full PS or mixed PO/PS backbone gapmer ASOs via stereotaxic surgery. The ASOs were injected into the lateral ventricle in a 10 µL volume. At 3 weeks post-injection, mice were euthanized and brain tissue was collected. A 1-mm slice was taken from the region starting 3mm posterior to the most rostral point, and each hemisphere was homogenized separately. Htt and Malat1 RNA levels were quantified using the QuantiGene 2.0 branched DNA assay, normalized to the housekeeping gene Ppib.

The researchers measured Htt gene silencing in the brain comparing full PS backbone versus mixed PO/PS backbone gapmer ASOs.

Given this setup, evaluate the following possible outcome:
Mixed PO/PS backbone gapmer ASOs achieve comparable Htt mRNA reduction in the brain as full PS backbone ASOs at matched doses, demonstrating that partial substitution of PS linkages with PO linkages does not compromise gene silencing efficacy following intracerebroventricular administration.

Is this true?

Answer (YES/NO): NO